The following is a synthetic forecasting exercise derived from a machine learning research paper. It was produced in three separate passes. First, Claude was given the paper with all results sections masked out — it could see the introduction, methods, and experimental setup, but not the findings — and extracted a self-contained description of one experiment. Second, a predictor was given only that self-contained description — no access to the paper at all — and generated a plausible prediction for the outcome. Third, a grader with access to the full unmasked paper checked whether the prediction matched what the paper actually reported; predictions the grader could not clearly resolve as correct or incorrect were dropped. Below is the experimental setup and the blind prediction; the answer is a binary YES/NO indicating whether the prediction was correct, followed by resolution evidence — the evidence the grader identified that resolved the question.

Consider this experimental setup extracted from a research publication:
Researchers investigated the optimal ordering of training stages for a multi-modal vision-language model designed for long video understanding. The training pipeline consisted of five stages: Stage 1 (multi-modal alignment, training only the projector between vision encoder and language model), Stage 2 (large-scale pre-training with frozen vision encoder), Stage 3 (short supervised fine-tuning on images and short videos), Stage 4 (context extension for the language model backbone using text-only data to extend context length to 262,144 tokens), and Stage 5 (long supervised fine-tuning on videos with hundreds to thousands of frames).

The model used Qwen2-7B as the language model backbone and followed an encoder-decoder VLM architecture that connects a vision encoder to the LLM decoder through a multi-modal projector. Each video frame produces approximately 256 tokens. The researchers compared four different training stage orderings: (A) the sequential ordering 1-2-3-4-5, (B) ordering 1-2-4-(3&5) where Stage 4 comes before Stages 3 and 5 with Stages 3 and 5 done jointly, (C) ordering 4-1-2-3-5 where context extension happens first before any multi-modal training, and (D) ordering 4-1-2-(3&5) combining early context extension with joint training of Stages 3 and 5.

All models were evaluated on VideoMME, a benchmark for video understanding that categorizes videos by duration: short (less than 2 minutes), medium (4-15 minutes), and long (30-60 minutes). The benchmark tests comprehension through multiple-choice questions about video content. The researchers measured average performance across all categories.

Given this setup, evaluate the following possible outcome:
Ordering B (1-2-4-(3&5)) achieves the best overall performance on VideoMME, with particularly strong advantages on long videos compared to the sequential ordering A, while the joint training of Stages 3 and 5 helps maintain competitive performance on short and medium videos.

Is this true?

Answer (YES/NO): NO